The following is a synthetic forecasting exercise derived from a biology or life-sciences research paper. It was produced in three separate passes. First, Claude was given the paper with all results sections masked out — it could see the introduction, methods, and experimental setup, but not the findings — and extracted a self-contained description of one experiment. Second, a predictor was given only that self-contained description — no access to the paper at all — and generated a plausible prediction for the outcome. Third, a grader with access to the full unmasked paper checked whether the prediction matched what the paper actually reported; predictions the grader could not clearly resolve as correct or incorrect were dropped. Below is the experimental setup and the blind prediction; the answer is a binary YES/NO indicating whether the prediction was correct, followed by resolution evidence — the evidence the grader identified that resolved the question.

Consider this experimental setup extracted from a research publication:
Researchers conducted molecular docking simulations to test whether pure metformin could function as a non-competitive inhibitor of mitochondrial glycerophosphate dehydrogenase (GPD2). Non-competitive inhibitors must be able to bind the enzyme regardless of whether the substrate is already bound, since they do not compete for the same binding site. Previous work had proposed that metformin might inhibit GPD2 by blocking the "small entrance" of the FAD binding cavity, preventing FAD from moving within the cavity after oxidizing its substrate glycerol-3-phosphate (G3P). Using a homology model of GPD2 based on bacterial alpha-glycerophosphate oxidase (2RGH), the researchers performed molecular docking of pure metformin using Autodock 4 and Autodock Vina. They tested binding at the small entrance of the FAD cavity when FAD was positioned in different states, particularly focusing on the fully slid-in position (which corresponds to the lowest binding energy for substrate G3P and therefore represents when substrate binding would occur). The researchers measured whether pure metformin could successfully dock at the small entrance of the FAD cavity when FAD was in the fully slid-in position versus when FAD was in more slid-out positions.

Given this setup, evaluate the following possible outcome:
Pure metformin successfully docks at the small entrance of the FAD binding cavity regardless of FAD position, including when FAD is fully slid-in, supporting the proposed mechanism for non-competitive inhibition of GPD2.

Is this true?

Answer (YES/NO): NO